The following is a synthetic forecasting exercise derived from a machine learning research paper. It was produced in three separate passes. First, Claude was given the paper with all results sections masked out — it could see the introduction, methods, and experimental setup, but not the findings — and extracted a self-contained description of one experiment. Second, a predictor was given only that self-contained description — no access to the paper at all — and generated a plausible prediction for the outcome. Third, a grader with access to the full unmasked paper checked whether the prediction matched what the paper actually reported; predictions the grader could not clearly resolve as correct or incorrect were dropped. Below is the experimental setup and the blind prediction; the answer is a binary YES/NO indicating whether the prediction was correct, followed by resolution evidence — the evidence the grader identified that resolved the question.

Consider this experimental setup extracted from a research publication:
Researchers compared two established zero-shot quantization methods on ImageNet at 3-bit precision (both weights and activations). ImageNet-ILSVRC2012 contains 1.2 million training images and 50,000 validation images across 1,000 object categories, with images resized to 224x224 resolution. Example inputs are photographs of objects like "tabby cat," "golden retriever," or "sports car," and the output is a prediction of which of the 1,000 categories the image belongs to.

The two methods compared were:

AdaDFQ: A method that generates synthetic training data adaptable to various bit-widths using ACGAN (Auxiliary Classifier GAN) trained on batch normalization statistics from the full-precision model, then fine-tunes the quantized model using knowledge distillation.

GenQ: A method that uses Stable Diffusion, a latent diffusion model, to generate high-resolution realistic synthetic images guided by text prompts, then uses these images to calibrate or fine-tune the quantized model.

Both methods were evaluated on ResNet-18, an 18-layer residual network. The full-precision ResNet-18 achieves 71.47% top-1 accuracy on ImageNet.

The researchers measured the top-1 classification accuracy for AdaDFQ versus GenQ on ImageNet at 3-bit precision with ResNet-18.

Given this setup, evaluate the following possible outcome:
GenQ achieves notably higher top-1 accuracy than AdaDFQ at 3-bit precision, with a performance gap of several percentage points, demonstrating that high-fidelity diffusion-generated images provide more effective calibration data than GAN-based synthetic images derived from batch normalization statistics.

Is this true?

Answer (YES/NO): NO